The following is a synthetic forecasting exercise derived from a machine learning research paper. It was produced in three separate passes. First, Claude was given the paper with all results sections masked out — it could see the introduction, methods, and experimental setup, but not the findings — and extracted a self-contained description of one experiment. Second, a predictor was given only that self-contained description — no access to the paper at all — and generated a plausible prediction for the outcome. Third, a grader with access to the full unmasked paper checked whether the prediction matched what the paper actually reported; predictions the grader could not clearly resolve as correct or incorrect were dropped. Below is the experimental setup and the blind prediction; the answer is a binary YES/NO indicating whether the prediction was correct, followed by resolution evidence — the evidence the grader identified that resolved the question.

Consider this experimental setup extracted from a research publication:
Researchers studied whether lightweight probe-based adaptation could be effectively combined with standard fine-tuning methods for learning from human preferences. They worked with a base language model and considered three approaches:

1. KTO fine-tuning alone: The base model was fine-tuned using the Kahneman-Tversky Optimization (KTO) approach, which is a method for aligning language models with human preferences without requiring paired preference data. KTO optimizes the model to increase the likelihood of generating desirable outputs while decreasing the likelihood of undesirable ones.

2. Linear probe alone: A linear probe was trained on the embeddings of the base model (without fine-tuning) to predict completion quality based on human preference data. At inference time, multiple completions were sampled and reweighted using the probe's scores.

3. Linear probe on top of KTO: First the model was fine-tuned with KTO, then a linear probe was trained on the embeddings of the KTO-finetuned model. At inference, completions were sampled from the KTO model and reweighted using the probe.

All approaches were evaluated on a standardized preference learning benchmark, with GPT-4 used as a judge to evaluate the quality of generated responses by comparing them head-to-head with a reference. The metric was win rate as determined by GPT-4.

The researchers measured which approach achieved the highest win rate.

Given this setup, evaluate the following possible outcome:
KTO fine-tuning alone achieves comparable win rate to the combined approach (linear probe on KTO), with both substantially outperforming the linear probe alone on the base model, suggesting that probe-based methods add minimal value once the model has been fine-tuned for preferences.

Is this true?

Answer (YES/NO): NO